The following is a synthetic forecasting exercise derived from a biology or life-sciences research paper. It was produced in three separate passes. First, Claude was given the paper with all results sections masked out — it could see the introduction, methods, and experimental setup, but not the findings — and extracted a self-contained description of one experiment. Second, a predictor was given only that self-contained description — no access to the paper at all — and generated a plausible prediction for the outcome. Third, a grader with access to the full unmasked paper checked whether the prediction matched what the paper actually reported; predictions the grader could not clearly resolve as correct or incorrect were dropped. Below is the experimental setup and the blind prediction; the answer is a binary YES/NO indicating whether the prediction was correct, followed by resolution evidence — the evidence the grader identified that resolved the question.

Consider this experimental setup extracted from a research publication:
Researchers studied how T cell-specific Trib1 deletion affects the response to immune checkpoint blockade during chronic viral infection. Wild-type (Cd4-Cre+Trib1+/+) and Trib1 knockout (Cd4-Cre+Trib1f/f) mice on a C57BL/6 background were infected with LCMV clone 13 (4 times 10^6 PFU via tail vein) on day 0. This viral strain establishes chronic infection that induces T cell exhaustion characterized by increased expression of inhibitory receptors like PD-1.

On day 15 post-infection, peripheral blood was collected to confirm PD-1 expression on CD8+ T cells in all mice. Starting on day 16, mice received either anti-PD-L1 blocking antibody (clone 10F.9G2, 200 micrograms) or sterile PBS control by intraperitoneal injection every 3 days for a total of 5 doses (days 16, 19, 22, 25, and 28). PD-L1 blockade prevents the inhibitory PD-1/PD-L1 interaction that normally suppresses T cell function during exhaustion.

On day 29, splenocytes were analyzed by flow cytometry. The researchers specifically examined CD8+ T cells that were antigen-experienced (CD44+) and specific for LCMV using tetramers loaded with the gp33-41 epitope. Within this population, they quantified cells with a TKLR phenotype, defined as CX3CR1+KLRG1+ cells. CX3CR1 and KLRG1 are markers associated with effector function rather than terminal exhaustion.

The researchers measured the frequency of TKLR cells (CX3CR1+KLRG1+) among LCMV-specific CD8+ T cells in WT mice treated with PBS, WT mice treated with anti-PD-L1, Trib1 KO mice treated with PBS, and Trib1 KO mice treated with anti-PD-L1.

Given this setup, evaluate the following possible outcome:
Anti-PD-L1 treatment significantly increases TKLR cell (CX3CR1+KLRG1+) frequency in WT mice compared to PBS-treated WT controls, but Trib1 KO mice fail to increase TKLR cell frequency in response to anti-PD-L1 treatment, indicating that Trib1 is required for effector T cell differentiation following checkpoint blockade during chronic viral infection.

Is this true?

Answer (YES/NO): NO